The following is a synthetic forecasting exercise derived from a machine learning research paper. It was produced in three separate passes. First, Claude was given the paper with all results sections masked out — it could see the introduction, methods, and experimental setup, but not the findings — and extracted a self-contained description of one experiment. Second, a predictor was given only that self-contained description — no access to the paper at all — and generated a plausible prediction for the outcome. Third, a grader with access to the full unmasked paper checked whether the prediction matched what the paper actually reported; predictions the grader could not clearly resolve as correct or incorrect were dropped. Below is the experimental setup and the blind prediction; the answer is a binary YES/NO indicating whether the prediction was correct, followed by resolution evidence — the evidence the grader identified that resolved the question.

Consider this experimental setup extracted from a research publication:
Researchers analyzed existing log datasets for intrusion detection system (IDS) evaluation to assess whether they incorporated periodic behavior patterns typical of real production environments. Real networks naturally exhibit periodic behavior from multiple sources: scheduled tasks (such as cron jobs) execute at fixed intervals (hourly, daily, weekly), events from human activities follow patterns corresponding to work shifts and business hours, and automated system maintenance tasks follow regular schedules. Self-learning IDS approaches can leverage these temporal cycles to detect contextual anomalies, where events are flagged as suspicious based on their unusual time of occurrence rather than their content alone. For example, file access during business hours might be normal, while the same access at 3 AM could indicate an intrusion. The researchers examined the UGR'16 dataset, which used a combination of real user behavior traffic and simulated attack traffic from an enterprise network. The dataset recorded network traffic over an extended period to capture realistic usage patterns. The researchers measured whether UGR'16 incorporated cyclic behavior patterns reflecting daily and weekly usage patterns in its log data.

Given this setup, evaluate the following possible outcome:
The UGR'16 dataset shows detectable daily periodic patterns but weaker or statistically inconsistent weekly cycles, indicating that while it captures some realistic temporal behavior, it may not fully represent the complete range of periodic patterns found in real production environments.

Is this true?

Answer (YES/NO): NO